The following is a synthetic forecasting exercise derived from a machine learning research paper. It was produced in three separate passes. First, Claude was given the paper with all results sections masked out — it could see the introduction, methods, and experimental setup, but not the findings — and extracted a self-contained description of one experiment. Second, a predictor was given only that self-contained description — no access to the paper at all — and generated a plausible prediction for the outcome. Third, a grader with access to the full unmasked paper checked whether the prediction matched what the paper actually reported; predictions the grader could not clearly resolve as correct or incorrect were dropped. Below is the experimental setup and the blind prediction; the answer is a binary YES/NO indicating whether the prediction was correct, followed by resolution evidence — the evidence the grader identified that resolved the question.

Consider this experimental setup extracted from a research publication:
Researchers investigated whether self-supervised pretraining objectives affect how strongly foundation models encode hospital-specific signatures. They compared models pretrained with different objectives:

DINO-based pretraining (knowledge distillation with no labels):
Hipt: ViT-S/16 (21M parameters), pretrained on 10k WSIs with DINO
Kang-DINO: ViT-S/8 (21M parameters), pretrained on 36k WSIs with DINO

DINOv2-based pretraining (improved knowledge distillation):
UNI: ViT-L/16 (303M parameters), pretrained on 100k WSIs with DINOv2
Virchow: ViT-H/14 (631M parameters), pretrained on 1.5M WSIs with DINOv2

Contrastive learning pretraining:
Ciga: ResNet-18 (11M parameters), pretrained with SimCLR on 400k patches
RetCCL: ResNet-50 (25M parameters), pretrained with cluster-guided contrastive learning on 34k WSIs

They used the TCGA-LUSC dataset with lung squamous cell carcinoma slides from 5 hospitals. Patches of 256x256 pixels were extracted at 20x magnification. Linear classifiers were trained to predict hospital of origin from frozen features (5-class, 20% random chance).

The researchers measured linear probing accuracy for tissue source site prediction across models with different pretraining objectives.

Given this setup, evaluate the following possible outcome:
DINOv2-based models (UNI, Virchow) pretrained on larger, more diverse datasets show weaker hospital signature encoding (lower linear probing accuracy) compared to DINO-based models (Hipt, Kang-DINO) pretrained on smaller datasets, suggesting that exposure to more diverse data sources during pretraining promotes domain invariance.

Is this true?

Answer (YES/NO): NO